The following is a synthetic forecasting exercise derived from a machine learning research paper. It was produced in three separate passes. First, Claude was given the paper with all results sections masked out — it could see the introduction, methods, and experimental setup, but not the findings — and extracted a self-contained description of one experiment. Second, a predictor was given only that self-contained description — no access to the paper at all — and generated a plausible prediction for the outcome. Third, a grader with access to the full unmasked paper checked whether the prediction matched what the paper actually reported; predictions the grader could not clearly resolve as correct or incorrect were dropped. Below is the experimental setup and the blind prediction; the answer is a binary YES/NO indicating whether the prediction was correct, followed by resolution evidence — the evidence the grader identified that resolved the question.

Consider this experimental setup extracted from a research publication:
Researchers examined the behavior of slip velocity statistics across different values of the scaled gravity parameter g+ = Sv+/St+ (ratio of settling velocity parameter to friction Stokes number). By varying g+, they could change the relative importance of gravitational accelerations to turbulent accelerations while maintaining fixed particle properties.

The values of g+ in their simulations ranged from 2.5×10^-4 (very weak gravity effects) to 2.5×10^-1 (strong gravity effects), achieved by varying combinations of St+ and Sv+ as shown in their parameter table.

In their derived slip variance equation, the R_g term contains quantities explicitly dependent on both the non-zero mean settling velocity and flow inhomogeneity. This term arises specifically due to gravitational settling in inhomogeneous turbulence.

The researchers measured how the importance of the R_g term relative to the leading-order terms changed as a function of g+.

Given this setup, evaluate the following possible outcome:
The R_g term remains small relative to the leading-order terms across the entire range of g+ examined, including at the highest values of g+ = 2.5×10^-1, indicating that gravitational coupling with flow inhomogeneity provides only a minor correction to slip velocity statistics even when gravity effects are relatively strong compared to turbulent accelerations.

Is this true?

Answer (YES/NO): NO